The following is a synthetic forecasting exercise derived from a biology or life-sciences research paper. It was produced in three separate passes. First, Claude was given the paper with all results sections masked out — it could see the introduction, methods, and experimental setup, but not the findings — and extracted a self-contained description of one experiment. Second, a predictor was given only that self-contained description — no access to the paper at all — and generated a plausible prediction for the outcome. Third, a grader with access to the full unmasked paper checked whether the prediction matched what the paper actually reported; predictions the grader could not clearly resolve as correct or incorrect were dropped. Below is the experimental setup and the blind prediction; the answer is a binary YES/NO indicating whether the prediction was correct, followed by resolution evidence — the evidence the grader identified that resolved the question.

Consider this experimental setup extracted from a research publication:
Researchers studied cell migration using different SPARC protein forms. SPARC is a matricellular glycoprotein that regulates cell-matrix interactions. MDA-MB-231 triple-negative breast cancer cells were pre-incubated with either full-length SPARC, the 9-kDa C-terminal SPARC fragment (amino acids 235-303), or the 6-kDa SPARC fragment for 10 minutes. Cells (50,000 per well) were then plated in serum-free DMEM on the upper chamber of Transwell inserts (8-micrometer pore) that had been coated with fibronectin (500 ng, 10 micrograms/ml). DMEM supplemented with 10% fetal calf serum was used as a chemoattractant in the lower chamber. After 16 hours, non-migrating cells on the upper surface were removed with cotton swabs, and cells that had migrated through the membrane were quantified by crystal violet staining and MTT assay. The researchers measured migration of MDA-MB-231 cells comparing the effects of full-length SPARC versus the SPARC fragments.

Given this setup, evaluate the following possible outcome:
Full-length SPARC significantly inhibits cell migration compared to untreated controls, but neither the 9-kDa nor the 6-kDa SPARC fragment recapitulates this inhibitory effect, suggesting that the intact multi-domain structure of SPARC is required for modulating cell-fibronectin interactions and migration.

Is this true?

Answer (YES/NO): NO